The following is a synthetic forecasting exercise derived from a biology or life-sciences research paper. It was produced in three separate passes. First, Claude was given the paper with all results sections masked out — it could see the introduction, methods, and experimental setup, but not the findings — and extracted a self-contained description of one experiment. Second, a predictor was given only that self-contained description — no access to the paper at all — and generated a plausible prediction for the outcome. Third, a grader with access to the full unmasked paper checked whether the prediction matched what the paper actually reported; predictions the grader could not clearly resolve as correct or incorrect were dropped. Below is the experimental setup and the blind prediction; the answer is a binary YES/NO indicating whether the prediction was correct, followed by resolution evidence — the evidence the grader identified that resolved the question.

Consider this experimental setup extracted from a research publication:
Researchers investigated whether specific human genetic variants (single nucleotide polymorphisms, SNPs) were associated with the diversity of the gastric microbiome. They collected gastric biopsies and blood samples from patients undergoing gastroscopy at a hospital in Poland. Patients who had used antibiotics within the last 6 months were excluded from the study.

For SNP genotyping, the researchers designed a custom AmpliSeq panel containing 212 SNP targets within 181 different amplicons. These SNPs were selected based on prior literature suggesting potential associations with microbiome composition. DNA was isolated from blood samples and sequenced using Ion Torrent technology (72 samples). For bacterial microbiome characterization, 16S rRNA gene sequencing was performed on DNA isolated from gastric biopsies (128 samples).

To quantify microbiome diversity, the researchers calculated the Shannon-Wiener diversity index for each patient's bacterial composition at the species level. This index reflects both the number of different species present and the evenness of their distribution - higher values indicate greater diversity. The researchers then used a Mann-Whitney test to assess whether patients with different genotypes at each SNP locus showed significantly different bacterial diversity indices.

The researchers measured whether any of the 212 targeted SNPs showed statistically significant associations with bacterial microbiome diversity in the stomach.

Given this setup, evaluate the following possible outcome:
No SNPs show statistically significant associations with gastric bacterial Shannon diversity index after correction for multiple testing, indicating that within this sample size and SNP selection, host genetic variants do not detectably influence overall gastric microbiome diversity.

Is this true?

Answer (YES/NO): NO